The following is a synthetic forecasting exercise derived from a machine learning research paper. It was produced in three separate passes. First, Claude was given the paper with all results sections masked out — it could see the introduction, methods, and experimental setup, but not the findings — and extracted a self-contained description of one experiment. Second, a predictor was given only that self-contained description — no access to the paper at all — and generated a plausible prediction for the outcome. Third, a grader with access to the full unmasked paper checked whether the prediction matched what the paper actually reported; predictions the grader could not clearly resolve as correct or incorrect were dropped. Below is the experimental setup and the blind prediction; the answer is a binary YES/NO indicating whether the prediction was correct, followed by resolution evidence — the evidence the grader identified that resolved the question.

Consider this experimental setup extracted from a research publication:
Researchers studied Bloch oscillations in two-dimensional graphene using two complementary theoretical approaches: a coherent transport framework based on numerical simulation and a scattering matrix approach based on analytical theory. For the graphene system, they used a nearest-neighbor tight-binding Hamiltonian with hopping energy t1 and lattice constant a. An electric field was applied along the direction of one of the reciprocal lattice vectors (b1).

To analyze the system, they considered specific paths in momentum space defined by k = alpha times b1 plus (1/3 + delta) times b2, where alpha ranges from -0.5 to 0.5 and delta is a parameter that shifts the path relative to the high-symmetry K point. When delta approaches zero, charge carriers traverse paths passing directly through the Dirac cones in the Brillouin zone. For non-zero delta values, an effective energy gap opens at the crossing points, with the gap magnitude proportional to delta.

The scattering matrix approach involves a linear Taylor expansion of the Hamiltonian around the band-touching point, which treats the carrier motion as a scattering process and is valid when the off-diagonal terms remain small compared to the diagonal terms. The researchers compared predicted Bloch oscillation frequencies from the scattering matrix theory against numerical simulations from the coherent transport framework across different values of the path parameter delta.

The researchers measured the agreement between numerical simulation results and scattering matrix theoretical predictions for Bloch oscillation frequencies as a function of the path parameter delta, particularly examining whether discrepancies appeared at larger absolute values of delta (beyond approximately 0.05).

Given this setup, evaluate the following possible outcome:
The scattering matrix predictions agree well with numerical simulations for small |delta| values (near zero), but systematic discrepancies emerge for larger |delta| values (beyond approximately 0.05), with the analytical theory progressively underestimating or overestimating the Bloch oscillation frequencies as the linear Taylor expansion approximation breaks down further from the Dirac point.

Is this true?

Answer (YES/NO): YES